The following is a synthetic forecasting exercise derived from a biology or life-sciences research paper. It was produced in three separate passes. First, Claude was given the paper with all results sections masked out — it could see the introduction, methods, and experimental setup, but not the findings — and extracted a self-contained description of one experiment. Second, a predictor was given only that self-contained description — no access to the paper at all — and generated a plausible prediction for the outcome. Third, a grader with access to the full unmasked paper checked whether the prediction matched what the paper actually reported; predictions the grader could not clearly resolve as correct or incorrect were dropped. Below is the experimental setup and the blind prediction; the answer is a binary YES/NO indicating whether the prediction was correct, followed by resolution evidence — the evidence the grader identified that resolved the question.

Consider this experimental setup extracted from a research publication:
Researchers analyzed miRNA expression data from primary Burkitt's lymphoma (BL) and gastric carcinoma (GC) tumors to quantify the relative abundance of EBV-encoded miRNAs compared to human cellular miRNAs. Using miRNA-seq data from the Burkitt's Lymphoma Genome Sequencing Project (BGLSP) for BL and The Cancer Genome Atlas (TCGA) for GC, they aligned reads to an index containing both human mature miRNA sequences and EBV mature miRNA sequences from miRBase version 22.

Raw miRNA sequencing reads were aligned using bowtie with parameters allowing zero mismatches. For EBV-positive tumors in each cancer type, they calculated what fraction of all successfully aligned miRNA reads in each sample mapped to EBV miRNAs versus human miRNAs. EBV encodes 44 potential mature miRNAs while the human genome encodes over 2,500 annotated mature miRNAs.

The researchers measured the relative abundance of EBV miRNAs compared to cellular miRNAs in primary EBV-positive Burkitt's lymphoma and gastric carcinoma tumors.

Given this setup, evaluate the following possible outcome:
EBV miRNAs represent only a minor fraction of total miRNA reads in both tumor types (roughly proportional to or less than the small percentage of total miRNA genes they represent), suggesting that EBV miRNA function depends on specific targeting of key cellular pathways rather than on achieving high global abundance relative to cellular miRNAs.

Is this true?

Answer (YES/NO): NO